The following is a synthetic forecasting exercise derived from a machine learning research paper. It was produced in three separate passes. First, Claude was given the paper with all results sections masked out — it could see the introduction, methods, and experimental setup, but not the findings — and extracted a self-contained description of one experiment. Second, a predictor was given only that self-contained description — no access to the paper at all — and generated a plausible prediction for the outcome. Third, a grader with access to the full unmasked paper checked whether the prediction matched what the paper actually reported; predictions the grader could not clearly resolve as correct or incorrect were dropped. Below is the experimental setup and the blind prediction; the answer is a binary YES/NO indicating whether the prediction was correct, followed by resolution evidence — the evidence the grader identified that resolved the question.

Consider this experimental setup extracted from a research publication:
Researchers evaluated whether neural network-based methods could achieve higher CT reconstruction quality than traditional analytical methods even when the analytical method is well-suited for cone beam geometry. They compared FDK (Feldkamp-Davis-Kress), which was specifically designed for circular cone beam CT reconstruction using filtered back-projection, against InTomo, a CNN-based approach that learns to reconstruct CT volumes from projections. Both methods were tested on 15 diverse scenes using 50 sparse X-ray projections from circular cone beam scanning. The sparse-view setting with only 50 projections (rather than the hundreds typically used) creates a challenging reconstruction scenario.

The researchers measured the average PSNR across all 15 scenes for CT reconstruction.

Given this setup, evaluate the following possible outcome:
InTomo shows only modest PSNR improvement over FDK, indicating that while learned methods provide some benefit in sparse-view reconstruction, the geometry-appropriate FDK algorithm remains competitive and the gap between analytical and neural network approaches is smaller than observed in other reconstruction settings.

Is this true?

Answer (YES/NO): NO